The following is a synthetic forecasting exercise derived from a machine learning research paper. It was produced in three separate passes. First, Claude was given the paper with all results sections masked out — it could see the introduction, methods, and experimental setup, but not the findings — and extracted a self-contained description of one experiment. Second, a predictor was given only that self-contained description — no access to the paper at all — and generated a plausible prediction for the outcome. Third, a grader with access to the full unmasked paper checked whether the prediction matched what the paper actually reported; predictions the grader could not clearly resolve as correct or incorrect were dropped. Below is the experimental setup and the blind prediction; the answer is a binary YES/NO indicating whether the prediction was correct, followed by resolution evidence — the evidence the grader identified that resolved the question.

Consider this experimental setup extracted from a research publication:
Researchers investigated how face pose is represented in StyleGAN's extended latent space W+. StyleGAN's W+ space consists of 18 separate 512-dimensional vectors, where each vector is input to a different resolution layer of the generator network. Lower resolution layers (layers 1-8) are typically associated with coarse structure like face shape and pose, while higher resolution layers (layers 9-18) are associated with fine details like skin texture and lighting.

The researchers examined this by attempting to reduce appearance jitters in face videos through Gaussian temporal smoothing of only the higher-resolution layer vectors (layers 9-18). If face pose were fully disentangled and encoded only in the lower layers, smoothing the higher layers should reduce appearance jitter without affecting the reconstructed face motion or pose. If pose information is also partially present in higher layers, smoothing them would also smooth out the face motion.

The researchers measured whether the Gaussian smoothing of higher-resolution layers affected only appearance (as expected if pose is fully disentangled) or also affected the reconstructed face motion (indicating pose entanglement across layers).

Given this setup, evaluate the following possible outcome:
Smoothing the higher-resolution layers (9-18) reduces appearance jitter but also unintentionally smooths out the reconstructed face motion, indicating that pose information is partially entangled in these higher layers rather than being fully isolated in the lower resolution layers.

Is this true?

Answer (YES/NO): YES